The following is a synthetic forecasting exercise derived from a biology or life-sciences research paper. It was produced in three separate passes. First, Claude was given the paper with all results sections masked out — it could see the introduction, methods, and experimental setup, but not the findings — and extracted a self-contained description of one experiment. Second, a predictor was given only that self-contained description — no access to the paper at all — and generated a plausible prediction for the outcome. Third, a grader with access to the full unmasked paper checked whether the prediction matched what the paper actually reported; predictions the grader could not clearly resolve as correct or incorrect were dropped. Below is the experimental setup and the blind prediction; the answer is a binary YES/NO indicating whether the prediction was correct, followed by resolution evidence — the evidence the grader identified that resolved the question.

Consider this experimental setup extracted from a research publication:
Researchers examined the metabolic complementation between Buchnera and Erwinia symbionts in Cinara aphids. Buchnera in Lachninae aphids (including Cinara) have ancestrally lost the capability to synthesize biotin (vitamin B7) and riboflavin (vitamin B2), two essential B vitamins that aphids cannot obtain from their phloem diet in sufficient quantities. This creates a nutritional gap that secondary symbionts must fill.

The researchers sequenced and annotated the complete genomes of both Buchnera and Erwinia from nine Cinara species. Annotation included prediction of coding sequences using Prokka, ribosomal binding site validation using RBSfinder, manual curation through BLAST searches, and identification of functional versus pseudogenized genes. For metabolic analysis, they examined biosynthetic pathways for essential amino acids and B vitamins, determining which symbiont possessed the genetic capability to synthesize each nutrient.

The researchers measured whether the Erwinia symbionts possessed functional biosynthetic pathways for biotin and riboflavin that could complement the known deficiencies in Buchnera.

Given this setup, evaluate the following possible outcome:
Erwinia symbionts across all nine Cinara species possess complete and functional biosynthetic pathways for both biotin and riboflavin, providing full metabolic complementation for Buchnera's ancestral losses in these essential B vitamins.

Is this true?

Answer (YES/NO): YES